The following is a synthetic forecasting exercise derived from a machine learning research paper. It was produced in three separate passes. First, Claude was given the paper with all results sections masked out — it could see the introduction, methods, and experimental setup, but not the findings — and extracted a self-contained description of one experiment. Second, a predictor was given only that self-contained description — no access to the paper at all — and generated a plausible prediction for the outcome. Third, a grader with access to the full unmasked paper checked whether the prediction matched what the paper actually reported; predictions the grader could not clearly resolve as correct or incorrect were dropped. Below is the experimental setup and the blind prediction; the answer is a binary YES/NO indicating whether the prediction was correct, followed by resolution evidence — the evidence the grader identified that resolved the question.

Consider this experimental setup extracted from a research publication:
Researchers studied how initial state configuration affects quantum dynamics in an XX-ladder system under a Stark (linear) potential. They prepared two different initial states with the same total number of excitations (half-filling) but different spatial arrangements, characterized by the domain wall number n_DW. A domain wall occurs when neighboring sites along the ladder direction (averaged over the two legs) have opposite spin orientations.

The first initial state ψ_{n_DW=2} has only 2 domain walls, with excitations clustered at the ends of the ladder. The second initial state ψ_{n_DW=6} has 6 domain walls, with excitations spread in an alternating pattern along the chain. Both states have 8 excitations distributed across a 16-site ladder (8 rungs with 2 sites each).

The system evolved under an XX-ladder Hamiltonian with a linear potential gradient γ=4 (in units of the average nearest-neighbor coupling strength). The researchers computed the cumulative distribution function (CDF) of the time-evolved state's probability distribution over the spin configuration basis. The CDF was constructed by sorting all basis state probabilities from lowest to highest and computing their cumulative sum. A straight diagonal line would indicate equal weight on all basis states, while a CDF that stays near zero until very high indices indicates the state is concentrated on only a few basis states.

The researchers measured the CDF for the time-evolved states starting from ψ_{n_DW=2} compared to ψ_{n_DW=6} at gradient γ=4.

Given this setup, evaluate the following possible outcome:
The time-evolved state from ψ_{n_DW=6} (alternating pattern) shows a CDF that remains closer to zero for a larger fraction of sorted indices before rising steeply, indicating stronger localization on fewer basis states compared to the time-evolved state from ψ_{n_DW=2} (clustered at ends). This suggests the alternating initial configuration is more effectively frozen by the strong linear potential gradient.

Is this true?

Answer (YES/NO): NO